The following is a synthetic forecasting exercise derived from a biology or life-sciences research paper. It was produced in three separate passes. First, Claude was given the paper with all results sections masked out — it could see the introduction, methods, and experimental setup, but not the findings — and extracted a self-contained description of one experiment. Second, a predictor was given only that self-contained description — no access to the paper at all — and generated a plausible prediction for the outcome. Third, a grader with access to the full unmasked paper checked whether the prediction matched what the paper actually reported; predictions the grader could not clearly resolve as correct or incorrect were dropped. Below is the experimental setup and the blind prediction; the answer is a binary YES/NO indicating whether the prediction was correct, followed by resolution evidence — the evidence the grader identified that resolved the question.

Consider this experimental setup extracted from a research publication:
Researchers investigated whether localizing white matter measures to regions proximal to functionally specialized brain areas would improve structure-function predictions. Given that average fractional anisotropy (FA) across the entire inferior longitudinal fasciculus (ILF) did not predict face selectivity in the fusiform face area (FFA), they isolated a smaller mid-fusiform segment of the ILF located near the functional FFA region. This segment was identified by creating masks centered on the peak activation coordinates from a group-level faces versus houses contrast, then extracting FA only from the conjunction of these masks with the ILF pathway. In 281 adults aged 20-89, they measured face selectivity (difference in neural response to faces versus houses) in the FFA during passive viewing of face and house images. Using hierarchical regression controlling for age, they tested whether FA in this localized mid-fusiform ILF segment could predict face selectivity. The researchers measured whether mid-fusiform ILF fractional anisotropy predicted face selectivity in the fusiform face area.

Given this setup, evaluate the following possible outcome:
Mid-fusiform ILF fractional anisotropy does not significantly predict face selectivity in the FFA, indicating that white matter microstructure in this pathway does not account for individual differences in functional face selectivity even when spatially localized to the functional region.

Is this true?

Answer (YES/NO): NO